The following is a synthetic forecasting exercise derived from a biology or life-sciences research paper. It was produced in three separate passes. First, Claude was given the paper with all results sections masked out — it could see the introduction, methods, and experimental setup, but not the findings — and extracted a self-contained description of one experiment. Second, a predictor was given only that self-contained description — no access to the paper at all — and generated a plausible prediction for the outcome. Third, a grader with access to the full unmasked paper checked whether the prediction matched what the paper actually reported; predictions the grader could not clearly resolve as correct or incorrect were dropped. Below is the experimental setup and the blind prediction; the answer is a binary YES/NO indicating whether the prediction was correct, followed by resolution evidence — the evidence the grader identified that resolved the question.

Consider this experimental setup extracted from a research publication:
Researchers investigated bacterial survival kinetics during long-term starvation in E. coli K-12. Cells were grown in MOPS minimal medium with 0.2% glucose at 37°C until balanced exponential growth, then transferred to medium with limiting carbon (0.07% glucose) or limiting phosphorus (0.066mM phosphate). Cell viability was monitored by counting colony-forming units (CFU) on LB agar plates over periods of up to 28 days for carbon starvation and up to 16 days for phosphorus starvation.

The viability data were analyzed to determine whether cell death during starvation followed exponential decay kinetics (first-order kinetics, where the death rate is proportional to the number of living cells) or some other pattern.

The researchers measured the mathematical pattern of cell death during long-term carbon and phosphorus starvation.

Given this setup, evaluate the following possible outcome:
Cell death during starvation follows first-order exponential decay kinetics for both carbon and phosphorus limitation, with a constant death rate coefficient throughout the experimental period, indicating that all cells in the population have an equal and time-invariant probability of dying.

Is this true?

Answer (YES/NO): NO